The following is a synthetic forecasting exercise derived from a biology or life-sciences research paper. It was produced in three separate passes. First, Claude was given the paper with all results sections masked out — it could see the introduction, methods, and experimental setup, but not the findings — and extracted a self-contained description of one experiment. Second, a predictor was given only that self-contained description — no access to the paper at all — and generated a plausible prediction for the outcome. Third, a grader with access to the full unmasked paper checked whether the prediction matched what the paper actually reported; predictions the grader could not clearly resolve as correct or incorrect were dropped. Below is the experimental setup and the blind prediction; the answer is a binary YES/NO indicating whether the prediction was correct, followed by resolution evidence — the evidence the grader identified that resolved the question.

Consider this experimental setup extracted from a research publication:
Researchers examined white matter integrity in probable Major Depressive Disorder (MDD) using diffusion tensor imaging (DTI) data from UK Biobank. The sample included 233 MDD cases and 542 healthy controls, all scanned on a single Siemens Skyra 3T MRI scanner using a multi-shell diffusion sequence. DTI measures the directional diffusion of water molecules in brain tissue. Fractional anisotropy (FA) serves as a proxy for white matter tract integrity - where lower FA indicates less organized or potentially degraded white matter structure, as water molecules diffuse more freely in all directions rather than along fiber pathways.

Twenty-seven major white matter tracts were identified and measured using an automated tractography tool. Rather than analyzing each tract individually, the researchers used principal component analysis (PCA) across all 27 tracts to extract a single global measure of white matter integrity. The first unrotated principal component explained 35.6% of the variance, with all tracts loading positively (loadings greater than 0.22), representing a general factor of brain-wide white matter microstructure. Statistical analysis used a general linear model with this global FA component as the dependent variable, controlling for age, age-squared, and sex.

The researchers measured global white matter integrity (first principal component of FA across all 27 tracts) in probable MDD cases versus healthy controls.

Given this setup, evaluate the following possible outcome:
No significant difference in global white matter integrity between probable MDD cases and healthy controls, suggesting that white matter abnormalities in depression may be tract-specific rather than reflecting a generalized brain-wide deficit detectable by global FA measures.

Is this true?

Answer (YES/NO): NO